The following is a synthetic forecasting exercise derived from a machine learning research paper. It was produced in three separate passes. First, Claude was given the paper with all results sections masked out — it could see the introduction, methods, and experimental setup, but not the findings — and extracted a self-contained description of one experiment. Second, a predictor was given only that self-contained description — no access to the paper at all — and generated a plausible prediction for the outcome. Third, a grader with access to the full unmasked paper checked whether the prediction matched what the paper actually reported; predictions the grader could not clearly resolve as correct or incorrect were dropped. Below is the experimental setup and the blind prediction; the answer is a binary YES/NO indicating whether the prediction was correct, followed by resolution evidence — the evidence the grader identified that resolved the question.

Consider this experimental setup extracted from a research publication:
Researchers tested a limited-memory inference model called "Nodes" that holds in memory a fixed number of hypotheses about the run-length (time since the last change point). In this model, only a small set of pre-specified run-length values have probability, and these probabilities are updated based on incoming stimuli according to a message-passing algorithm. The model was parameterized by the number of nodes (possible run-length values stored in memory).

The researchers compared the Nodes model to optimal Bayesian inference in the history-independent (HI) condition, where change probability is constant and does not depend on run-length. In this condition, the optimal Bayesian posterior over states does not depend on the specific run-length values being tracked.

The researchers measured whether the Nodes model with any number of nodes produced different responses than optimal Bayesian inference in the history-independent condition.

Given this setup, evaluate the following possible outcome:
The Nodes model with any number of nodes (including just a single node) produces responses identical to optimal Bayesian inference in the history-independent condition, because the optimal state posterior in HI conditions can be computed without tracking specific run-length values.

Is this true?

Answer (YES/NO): YES